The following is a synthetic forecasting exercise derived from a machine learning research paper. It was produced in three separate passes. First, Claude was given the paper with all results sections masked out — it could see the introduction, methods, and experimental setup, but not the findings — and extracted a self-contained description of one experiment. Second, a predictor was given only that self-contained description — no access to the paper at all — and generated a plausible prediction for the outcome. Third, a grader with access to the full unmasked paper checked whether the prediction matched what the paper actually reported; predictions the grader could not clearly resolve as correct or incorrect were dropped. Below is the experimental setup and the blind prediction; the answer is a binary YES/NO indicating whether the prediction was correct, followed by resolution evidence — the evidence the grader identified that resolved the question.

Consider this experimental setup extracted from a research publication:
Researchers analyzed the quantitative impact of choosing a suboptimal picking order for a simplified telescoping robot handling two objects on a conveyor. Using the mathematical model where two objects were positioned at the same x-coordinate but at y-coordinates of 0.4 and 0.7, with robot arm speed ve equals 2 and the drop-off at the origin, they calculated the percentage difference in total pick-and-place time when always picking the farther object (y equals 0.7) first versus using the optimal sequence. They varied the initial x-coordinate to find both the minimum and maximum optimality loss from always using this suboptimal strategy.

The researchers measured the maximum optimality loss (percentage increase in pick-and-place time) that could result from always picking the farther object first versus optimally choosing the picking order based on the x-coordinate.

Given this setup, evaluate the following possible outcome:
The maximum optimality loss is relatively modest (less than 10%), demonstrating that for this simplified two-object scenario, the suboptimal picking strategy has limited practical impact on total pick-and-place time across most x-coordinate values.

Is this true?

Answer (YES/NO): NO